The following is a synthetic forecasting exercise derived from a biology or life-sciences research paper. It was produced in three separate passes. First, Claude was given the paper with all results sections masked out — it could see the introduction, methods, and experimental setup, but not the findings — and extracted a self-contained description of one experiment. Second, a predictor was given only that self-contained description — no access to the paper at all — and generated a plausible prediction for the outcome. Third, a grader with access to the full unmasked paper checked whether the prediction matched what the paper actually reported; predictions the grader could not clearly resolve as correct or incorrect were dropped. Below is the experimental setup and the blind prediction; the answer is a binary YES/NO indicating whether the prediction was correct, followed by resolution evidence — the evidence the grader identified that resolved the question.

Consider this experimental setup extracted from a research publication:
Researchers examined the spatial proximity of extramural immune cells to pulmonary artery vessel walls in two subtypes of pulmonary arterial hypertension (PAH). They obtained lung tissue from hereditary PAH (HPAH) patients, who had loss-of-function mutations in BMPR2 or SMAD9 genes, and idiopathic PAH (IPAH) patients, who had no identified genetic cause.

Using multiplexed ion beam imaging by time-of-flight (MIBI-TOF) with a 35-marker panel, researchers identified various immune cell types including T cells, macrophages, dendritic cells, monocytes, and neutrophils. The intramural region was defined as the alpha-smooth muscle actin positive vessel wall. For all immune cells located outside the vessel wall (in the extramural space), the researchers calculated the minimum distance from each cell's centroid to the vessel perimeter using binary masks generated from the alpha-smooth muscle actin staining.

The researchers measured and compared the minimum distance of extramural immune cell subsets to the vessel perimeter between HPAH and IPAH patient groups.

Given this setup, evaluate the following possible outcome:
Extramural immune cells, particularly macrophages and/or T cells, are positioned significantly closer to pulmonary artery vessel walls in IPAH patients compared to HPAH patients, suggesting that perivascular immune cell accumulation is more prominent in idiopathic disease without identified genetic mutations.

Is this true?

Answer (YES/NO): NO